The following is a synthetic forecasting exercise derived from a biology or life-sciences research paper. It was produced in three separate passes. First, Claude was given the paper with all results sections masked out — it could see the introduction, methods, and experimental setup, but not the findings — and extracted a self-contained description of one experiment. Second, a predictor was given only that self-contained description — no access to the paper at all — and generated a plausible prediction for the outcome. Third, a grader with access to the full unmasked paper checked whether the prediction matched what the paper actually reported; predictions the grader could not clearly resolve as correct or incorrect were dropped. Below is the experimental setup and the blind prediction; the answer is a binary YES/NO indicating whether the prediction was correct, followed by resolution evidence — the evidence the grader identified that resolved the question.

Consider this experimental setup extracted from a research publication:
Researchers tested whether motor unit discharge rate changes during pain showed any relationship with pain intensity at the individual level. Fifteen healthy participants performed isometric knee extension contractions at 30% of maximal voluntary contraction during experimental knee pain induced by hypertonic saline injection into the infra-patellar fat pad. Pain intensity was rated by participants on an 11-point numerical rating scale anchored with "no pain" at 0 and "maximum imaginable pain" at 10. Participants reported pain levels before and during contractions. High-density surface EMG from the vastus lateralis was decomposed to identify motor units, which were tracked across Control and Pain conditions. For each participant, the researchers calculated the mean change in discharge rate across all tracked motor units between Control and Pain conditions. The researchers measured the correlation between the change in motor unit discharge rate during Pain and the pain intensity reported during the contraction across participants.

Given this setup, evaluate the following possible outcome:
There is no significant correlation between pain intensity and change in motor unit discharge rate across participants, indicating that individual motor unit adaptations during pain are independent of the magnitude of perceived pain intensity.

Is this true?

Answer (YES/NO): YES